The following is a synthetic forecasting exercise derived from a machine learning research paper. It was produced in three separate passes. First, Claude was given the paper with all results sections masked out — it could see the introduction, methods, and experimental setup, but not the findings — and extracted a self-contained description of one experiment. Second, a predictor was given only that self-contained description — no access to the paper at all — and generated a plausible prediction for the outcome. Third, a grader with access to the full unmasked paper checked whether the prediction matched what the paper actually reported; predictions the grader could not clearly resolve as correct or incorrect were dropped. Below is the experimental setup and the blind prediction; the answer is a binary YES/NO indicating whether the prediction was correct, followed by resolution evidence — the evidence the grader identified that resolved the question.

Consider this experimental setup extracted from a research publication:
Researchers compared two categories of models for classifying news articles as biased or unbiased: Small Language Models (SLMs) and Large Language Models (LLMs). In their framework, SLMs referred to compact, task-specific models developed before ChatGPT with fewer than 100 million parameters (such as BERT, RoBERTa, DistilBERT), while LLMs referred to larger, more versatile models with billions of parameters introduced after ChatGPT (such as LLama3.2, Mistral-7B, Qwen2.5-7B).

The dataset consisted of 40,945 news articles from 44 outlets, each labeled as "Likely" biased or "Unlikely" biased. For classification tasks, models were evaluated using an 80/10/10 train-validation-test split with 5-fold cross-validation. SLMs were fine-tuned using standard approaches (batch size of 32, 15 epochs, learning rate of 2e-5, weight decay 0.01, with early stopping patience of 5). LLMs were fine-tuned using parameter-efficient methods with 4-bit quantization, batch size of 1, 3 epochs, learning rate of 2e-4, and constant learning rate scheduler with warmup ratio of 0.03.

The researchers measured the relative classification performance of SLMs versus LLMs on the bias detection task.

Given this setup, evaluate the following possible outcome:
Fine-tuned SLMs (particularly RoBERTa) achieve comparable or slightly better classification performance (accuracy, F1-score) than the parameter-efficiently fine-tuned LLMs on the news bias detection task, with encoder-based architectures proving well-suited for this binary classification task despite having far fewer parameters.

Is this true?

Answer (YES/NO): YES